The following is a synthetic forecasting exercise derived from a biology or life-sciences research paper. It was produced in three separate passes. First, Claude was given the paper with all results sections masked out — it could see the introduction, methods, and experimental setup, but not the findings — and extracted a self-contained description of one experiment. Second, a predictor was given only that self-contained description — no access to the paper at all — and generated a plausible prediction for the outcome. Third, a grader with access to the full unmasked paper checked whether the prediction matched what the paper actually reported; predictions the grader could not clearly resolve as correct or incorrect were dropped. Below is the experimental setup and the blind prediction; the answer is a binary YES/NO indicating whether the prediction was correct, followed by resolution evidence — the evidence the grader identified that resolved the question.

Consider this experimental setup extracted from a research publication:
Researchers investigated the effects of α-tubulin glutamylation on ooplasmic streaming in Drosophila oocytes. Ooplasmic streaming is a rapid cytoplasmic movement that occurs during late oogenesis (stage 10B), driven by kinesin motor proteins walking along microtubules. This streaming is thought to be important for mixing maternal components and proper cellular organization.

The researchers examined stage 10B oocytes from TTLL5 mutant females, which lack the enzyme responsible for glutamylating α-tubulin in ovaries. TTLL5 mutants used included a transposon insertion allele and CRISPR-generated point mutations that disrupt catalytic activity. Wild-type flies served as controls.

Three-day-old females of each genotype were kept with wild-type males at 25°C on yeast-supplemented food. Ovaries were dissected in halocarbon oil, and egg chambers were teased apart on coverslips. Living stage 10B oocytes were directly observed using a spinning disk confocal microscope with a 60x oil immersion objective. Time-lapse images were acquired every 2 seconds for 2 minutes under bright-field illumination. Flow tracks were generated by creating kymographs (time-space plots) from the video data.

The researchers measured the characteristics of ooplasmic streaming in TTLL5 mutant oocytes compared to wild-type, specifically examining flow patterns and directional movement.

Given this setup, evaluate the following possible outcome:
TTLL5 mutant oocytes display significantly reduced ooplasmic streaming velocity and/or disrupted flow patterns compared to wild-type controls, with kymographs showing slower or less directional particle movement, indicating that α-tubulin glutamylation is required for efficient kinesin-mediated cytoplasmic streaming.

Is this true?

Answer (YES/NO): YES